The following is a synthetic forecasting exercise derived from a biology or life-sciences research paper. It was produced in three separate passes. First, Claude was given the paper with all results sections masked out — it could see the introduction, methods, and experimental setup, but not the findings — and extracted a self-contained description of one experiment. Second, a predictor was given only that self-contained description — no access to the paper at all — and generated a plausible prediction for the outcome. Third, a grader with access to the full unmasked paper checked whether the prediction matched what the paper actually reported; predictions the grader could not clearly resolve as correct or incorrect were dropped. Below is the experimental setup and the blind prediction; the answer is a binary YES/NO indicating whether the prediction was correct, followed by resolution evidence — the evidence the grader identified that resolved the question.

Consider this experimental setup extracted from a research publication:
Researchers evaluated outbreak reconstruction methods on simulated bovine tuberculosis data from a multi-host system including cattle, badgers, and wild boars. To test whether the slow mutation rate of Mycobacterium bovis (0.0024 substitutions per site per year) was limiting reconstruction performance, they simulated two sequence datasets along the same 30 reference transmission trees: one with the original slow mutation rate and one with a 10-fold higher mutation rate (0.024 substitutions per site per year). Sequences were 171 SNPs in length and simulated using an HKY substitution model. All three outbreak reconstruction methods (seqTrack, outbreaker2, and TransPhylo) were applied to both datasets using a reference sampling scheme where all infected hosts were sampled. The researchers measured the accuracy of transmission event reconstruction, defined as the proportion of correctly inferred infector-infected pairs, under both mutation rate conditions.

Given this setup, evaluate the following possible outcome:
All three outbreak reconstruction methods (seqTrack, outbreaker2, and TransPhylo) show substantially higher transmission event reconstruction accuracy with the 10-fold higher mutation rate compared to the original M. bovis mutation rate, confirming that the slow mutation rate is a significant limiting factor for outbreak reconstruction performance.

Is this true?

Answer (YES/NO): YES